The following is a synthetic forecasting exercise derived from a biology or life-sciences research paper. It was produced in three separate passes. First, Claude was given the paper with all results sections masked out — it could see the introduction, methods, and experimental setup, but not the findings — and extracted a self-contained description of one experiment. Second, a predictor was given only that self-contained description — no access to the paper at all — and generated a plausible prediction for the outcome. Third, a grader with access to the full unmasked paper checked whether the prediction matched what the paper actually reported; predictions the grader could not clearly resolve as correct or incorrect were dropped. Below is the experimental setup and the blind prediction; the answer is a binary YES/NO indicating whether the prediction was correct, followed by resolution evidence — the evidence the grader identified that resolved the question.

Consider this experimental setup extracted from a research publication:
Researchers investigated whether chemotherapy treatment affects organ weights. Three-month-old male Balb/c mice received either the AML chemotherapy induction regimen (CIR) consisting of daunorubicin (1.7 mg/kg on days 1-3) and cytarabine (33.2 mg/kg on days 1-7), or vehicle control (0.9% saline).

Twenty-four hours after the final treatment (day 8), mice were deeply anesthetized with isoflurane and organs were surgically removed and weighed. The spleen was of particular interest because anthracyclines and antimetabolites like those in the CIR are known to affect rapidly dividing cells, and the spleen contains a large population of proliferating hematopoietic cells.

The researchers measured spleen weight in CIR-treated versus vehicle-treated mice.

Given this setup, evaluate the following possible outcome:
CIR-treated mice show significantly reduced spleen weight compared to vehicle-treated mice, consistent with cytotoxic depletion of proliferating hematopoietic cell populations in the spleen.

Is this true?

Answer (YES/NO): YES